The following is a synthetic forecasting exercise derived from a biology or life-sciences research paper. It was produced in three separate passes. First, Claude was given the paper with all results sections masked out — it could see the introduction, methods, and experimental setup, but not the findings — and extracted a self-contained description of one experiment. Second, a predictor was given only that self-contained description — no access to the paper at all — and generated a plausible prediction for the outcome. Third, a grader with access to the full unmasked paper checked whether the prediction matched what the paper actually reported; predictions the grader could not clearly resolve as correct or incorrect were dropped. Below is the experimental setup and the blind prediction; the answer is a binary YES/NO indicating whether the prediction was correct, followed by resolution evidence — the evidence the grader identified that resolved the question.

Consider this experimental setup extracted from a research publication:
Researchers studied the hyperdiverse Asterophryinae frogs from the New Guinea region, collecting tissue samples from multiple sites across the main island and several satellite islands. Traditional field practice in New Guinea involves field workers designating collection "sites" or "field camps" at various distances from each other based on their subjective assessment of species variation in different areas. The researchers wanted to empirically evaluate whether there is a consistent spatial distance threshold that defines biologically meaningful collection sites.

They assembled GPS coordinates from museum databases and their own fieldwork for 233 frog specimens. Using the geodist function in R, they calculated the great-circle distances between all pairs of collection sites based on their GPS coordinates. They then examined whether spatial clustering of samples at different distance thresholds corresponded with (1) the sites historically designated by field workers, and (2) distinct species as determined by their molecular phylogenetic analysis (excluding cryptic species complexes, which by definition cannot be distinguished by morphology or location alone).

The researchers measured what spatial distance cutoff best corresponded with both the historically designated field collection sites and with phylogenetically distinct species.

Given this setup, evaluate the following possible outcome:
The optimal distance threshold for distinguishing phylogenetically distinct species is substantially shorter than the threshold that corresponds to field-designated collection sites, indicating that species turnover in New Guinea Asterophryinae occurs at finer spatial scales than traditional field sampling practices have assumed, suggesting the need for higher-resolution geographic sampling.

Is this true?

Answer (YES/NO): NO